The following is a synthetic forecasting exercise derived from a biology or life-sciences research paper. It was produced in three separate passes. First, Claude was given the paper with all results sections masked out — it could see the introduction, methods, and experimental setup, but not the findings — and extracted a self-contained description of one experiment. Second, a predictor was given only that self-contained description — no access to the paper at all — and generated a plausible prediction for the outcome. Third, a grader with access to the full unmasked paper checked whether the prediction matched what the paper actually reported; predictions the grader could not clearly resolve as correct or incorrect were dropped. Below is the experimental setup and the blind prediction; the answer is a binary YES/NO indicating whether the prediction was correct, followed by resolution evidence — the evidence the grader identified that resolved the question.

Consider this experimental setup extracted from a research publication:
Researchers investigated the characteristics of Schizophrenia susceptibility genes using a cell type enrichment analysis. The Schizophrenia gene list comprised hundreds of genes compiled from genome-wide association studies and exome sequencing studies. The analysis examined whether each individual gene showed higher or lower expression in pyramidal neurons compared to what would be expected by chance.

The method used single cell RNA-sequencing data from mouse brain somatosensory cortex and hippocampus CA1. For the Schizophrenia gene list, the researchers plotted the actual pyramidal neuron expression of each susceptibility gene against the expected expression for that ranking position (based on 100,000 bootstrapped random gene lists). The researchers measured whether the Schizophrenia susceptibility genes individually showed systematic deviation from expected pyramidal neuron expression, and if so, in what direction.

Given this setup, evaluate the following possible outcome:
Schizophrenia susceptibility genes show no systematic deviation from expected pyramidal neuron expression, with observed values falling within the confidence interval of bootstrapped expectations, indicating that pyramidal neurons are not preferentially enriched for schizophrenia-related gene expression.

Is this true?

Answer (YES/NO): NO